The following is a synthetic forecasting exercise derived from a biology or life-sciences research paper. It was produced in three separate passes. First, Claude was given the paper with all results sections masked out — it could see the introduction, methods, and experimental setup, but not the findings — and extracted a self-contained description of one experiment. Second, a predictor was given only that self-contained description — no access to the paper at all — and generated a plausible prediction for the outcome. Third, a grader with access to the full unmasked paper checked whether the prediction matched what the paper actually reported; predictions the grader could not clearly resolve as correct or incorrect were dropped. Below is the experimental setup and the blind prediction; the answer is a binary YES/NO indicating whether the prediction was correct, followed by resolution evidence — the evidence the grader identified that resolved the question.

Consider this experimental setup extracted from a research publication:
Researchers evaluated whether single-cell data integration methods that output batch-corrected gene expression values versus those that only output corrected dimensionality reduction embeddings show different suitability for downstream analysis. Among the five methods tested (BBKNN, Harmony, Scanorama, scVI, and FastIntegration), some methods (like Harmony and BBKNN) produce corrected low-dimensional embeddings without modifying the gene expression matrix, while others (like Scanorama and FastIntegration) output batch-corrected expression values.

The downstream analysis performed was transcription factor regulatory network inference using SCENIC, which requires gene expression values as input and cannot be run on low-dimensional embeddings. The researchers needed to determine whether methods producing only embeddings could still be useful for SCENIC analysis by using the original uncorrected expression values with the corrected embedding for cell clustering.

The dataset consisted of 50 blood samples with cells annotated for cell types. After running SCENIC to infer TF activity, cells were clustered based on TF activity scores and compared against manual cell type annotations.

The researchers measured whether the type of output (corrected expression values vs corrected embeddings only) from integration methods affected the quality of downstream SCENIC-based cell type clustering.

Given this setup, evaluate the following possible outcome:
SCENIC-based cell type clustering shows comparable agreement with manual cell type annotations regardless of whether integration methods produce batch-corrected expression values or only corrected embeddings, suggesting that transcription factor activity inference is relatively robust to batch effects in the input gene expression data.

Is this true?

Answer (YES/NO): NO